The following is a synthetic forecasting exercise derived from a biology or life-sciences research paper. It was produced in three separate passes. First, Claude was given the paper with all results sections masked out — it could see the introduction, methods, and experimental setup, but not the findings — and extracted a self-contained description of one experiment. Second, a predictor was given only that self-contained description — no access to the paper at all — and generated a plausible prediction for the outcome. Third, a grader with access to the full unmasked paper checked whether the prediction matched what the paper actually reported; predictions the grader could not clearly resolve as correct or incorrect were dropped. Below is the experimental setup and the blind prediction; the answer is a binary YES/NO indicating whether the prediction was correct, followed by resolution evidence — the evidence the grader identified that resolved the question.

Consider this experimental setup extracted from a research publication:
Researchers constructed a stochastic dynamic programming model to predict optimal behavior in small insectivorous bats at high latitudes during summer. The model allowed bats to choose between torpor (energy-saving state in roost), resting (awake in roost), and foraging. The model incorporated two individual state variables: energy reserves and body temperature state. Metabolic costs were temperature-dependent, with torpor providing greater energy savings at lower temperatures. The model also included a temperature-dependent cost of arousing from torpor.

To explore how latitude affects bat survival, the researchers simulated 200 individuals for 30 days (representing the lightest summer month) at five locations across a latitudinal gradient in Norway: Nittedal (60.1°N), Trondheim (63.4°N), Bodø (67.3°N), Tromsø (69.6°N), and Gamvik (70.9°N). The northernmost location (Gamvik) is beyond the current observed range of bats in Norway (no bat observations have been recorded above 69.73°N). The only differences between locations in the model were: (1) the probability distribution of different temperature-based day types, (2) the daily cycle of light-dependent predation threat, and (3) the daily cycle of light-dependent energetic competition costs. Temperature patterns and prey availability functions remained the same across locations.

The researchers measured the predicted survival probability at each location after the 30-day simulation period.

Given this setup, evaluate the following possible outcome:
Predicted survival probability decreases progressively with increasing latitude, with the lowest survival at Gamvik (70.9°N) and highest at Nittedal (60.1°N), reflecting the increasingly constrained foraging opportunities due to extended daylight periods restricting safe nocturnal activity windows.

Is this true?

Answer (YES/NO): NO